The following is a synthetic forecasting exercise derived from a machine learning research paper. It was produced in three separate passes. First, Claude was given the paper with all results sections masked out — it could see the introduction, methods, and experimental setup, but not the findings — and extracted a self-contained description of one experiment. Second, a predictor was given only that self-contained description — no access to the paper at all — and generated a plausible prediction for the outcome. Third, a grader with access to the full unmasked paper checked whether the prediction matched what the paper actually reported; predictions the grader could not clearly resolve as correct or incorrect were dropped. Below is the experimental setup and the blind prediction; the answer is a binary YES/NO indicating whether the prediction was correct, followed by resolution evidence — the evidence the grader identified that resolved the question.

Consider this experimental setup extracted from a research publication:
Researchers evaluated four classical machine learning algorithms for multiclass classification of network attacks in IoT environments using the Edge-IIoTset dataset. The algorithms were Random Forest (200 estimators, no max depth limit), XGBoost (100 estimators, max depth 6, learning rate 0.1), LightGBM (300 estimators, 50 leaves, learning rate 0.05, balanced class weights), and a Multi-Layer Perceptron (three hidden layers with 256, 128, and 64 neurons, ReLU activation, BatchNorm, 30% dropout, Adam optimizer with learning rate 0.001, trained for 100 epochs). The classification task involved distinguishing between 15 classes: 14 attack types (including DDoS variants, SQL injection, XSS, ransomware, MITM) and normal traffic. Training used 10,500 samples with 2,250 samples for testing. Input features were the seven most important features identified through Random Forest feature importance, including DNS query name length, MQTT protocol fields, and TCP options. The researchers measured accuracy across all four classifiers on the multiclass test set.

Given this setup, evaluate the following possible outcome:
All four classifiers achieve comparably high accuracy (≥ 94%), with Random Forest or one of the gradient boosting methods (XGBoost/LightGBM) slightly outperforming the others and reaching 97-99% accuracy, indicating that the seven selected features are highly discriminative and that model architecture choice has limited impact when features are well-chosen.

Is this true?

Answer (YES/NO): NO